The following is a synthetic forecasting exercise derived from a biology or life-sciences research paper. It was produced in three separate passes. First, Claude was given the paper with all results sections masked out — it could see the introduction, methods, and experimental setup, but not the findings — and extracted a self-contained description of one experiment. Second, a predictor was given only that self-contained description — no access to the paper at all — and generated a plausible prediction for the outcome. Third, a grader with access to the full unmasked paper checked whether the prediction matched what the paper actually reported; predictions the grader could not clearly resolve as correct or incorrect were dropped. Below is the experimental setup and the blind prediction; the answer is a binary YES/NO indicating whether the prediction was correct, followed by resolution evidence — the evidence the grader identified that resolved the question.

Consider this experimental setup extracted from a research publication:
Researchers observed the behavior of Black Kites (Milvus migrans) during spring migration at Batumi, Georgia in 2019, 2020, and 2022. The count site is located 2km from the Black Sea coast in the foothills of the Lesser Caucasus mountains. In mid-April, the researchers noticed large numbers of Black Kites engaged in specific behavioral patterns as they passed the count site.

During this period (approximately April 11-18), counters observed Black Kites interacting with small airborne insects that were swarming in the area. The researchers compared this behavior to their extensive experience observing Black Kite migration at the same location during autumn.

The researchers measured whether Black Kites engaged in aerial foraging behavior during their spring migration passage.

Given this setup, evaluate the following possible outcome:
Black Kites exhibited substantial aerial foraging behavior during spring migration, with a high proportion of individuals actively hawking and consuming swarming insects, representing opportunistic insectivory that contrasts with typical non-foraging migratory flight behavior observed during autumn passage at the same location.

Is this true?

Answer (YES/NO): YES